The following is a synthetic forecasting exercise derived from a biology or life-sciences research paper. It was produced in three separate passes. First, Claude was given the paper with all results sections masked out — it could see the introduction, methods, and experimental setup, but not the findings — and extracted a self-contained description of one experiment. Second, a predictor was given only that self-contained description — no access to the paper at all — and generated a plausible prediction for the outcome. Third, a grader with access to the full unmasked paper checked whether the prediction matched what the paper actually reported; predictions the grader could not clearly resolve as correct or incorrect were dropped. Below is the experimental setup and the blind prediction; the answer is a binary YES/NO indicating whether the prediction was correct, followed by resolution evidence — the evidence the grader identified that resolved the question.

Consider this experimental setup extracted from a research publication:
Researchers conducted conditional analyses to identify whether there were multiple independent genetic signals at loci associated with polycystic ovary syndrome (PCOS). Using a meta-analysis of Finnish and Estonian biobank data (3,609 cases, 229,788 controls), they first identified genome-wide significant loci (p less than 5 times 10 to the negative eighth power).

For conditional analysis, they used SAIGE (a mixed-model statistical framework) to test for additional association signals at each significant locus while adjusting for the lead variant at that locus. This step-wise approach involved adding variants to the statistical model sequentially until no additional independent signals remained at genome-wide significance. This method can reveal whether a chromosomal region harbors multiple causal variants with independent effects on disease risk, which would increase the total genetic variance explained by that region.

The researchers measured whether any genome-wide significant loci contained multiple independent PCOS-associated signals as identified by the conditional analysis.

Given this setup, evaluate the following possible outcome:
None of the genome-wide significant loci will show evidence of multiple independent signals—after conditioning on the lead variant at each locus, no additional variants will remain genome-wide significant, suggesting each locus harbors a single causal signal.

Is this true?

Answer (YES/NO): YES